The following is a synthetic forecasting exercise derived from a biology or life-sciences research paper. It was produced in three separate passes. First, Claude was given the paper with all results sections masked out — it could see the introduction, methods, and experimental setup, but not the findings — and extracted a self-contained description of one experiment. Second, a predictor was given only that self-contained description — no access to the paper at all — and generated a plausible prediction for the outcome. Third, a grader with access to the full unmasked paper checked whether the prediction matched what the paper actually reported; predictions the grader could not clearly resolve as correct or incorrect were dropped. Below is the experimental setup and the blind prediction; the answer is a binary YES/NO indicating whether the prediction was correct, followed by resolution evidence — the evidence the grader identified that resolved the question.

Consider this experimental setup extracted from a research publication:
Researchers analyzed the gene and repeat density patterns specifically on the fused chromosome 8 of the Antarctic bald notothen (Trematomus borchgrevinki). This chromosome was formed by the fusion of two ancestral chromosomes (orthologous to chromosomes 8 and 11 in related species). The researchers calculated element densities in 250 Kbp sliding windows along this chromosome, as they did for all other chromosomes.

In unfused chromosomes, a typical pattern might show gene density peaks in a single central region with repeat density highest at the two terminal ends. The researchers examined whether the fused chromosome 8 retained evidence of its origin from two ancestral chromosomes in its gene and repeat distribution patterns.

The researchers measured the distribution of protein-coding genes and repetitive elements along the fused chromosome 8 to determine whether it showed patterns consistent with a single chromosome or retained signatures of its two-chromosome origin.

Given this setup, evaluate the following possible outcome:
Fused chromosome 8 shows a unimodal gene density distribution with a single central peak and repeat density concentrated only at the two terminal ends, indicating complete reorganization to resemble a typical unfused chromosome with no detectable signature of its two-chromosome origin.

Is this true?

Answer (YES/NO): NO